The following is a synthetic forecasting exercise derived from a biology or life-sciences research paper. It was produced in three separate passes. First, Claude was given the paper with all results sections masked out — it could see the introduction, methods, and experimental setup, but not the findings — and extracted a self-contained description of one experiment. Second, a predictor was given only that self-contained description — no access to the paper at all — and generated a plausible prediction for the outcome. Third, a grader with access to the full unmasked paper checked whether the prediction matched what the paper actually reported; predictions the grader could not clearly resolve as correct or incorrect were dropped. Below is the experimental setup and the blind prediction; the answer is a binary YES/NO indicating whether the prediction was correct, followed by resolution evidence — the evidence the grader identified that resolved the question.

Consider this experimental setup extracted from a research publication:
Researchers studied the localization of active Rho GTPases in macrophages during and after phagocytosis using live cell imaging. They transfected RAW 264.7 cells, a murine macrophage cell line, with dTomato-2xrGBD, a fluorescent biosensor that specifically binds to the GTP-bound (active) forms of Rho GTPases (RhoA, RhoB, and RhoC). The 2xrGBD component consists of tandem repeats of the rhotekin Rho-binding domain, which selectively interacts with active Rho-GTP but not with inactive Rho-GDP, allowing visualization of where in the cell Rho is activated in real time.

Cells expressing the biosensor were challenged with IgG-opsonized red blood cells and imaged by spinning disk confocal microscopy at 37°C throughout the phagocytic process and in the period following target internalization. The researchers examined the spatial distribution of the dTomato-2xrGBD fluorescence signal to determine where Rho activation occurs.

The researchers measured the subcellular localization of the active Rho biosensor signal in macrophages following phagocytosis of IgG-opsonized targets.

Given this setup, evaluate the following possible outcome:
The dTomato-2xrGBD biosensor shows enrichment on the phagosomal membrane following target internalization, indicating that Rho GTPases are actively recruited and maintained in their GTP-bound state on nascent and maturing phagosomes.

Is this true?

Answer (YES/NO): NO